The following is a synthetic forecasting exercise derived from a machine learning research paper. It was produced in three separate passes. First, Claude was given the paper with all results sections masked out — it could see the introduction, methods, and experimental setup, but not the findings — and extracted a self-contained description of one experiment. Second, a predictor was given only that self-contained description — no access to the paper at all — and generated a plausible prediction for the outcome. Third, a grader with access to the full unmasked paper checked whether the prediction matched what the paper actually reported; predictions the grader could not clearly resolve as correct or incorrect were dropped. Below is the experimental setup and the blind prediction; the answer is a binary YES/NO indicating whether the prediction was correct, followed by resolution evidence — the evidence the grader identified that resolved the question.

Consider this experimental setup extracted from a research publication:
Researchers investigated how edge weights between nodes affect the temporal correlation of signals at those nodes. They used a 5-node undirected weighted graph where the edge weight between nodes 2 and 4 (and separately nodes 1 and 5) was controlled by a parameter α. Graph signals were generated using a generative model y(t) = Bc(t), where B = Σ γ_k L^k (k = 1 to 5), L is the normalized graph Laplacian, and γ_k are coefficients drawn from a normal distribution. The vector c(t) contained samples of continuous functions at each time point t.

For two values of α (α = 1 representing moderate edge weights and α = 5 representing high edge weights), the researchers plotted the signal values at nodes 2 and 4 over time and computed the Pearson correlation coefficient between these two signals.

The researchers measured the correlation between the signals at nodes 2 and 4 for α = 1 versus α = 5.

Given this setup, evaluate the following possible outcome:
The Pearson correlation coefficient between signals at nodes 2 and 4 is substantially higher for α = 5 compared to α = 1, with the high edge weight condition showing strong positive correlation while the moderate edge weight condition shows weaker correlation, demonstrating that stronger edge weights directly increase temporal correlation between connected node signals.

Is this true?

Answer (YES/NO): YES